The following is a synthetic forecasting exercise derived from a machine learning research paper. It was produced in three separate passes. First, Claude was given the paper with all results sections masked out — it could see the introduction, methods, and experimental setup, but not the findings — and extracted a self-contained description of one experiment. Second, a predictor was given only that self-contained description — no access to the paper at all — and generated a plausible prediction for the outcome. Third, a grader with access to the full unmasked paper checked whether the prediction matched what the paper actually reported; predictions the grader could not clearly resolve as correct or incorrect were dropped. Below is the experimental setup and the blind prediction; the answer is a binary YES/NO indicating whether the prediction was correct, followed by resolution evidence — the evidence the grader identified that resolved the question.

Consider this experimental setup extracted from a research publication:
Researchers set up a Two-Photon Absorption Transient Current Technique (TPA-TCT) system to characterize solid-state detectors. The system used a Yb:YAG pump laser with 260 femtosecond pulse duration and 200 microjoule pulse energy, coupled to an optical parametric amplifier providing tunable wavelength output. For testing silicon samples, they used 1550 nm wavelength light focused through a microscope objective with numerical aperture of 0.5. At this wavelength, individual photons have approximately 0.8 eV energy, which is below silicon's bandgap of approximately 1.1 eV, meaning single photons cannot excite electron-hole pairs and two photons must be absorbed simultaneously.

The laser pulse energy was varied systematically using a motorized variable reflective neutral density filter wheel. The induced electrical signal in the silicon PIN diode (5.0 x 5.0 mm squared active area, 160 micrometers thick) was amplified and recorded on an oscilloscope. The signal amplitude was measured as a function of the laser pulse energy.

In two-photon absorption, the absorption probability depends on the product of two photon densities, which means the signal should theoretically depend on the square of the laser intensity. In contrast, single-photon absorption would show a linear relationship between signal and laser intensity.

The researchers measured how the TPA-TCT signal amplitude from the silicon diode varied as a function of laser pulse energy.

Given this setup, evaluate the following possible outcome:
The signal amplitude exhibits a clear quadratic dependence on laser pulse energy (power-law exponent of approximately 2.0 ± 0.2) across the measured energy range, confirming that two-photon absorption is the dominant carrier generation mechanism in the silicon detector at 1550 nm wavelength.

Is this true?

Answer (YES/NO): YES